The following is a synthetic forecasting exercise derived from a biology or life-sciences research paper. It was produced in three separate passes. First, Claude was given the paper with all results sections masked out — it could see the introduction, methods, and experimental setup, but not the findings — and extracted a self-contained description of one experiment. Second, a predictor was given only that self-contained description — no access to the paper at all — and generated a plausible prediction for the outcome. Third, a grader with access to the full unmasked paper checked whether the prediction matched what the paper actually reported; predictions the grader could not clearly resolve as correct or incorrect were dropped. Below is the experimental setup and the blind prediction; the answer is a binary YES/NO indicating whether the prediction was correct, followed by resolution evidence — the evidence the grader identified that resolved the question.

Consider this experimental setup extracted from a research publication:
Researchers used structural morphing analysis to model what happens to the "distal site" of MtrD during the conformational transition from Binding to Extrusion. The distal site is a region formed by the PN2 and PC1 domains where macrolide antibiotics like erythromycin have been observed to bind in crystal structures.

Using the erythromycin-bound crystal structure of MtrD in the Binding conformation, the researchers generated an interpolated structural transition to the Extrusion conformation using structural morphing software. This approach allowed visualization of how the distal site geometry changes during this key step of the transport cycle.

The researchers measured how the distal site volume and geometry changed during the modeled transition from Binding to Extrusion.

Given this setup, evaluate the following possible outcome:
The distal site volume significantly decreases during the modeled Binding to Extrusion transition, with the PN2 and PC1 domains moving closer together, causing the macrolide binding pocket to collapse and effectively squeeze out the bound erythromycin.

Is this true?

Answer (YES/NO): NO